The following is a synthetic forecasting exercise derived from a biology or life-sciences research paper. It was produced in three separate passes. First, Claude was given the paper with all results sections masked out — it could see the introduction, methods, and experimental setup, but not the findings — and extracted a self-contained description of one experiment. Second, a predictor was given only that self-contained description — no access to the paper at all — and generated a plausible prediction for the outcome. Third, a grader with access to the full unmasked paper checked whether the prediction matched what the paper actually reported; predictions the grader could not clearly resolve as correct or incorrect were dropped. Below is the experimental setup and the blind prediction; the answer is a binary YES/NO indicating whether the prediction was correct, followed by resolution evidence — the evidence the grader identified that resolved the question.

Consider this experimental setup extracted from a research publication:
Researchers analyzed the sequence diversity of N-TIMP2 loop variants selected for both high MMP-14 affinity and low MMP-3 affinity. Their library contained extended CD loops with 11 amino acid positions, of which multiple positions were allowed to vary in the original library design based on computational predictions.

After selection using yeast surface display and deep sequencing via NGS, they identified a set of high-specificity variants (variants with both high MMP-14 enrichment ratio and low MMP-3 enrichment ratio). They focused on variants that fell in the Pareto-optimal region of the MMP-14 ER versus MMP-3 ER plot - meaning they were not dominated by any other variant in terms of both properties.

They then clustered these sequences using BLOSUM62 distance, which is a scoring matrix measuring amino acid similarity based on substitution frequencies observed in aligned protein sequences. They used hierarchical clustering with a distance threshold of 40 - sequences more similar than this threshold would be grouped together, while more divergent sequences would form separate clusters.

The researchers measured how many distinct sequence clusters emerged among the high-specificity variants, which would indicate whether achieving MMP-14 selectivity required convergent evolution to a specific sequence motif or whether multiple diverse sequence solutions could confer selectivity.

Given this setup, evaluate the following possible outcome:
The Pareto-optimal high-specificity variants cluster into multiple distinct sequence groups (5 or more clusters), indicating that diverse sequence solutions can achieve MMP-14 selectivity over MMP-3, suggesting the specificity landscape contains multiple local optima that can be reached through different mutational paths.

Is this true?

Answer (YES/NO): NO